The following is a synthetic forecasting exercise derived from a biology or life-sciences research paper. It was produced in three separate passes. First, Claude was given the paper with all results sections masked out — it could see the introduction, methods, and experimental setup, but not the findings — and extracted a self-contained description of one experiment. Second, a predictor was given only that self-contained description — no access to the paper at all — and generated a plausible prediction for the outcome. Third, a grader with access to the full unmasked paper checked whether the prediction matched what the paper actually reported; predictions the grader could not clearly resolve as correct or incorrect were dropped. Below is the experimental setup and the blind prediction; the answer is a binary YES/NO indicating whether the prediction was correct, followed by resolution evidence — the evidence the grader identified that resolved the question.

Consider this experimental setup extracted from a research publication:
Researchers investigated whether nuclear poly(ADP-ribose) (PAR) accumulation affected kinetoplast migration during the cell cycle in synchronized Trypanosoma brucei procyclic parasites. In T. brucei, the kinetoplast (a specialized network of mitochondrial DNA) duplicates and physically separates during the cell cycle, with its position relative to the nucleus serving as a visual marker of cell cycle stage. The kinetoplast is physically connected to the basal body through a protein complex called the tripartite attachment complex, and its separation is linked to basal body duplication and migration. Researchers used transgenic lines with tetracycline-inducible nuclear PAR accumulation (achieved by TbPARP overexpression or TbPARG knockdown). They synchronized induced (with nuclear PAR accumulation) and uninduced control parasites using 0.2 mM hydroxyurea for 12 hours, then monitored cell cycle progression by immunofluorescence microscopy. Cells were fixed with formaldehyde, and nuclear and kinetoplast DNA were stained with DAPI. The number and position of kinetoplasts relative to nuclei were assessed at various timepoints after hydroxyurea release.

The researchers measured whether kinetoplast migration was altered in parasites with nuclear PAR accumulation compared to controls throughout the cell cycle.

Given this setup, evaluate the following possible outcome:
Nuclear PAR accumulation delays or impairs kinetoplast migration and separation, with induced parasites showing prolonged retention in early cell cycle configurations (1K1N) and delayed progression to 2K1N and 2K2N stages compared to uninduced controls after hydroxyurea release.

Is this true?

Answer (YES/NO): NO